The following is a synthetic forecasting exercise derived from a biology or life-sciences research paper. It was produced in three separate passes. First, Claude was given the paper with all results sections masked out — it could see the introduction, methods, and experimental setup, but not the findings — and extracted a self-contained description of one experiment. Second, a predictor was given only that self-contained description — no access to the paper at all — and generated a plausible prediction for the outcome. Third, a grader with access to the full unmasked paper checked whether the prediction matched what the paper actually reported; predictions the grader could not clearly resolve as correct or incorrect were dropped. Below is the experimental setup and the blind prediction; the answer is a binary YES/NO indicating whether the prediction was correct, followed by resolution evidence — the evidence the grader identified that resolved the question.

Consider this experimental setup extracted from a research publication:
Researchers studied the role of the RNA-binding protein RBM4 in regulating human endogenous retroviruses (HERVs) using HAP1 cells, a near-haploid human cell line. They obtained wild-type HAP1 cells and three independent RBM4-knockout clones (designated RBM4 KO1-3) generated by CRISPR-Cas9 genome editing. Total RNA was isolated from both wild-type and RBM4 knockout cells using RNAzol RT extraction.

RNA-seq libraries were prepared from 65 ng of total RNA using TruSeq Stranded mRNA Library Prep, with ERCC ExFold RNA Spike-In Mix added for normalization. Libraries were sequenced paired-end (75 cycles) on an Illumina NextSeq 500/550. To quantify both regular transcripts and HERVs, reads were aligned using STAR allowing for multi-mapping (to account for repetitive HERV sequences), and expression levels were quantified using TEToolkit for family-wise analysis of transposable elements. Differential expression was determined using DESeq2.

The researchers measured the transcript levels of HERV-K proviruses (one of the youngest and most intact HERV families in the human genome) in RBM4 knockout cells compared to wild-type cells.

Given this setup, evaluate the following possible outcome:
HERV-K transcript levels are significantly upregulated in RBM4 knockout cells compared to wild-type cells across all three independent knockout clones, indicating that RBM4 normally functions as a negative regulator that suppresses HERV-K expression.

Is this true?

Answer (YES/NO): YES